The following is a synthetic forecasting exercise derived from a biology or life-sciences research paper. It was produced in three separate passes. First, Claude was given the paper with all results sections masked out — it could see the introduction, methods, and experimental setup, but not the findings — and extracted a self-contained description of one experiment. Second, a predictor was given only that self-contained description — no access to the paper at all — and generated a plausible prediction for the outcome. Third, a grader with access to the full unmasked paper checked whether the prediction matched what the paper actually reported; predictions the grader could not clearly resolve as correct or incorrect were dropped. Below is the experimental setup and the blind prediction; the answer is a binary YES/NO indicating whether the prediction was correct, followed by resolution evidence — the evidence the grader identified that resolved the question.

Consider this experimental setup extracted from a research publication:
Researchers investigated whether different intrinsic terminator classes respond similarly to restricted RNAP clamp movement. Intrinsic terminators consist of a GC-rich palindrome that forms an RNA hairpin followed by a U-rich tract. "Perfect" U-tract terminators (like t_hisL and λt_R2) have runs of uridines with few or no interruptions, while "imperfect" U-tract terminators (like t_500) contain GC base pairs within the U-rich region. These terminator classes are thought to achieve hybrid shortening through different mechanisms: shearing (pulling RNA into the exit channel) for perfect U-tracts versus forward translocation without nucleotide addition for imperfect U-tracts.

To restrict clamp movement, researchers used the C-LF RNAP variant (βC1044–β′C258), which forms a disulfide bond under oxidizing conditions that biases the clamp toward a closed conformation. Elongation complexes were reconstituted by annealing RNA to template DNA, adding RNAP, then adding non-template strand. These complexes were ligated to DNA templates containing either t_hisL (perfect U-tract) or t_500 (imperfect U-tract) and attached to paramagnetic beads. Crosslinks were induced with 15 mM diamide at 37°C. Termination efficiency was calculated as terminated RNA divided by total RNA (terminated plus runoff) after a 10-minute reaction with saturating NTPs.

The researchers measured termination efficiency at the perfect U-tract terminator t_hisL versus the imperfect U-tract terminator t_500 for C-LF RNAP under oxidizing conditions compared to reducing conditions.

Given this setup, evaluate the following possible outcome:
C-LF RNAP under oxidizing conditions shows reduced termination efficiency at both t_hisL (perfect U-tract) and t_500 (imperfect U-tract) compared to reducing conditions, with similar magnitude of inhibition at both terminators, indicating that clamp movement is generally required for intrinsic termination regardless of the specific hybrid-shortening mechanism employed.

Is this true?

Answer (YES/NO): NO